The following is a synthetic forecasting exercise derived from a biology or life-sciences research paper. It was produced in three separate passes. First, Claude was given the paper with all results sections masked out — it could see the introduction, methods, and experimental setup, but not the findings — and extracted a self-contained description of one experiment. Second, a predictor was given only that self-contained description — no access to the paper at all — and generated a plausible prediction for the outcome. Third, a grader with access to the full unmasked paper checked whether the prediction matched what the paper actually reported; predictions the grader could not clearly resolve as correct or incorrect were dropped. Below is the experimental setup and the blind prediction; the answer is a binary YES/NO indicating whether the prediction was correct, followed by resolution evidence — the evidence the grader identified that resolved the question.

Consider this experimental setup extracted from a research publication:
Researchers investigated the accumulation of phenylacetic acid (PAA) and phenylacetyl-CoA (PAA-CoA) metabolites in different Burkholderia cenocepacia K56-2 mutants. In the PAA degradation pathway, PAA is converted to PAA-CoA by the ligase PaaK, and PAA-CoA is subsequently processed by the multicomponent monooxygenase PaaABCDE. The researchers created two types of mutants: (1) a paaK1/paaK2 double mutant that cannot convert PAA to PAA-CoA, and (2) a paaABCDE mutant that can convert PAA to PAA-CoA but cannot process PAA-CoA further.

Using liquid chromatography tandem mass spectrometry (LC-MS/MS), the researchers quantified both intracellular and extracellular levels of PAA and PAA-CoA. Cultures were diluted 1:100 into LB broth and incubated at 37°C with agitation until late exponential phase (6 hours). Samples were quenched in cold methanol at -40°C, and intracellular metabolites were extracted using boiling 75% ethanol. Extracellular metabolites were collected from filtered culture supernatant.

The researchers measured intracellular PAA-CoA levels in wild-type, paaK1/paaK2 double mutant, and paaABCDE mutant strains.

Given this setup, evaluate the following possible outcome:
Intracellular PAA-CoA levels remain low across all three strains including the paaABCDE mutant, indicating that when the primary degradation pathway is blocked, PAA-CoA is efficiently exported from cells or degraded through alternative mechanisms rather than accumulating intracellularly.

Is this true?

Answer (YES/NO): NO